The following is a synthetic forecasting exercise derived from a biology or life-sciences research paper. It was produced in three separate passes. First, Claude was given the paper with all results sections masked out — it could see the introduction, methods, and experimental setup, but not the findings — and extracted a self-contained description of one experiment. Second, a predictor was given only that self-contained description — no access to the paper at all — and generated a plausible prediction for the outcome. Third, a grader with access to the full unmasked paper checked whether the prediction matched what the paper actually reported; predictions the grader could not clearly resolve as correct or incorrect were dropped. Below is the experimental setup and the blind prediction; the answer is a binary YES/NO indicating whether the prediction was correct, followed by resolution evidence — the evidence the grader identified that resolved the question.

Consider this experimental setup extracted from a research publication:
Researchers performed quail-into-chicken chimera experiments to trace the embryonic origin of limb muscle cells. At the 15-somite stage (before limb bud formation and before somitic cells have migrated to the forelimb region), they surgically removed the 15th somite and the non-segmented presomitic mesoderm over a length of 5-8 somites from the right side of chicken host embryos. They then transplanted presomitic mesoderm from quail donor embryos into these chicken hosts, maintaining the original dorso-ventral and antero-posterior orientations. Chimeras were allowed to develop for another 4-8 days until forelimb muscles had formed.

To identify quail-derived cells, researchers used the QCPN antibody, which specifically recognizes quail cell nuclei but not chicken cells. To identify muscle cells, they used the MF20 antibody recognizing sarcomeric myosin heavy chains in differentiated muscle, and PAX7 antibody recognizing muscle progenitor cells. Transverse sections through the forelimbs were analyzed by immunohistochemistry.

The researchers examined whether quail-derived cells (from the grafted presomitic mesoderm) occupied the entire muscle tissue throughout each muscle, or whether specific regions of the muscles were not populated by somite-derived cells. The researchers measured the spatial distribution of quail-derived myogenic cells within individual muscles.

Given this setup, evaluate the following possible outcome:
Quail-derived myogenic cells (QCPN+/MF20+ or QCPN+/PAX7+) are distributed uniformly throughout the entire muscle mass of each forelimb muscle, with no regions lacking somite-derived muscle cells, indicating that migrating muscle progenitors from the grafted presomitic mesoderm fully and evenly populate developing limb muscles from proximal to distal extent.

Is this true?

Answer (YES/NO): NO